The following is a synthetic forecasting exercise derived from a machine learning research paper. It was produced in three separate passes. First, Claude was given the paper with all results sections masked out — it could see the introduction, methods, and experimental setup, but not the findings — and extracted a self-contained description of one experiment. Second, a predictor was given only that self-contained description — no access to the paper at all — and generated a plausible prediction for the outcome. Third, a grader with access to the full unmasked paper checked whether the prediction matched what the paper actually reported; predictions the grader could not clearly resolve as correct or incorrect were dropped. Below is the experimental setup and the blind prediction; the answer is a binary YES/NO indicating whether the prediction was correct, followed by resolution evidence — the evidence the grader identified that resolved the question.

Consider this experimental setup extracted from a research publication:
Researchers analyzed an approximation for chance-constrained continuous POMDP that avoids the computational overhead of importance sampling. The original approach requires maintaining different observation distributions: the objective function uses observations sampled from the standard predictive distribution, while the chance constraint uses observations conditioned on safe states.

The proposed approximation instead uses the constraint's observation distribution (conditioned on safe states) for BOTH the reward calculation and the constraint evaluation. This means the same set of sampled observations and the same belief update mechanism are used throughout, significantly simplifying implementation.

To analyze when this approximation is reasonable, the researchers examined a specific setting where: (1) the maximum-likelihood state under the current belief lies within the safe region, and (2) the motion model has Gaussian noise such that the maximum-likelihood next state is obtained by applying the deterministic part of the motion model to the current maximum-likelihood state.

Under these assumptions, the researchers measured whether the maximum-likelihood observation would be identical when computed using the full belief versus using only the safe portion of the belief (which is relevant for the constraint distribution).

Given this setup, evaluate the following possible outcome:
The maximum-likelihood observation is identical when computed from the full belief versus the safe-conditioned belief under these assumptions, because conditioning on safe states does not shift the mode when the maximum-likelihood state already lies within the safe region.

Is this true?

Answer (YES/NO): YES